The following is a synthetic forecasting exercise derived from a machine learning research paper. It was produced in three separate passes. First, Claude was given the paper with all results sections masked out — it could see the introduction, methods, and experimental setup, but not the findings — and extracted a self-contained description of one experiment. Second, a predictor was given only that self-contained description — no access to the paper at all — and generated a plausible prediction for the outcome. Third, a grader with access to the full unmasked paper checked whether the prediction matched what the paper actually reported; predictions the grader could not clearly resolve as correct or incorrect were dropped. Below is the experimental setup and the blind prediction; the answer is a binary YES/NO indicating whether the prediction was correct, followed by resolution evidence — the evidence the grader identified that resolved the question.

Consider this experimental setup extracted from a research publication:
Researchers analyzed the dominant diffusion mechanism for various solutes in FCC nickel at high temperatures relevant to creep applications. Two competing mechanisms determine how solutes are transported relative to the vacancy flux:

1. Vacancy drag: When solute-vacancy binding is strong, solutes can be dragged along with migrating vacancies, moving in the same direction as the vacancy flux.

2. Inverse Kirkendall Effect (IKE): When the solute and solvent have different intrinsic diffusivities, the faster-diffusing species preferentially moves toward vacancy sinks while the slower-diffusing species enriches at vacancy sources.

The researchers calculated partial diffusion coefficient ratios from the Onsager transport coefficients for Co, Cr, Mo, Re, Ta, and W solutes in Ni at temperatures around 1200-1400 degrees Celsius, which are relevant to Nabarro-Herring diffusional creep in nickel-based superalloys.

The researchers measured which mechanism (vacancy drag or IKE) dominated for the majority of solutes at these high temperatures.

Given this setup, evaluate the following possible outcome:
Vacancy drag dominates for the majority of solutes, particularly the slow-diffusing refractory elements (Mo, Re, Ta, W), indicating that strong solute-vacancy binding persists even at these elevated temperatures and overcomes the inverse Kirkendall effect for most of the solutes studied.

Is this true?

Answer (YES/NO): NO